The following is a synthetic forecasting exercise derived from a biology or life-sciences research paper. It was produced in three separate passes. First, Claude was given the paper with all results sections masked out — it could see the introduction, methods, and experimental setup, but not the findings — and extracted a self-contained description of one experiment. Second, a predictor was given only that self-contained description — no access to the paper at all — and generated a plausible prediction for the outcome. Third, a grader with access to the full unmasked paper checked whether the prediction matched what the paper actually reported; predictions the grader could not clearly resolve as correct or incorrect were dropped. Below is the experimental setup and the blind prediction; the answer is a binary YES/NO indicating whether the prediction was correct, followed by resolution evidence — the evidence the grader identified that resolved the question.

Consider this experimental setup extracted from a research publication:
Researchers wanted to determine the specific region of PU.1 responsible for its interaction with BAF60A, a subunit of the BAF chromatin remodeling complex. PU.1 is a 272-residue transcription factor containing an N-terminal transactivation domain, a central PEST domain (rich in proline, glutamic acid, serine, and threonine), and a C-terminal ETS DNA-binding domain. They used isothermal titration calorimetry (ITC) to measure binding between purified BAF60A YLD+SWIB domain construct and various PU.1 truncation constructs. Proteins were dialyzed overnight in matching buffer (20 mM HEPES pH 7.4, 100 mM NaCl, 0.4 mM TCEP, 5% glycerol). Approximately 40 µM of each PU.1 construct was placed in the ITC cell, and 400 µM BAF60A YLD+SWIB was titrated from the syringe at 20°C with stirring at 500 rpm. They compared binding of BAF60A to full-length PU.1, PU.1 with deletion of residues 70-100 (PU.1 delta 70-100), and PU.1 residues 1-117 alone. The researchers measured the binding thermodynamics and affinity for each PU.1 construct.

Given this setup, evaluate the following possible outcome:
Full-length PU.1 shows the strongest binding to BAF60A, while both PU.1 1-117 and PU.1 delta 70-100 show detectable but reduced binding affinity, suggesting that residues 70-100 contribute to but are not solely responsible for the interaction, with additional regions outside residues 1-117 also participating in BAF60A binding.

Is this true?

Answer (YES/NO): NO